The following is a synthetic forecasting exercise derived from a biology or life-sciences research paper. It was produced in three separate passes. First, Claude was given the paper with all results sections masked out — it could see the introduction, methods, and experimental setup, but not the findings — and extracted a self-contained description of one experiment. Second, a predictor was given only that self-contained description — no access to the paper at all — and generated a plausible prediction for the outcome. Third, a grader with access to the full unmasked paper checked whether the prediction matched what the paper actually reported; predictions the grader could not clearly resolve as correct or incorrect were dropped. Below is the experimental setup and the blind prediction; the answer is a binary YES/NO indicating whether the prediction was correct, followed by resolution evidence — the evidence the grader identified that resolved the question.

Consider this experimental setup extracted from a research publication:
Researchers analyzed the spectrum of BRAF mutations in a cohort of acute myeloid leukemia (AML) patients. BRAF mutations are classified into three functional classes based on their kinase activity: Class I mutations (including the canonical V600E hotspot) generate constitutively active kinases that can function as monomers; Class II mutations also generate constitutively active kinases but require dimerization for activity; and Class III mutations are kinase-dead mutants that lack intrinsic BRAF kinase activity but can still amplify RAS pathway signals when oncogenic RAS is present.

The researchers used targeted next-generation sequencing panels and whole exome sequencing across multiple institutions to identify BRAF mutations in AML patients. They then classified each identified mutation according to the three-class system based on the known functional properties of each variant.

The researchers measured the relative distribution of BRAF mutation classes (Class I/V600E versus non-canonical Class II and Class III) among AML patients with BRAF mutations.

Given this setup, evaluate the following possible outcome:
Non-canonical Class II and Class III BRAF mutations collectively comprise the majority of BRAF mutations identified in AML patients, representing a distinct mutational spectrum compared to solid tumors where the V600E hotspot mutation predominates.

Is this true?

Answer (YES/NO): YES